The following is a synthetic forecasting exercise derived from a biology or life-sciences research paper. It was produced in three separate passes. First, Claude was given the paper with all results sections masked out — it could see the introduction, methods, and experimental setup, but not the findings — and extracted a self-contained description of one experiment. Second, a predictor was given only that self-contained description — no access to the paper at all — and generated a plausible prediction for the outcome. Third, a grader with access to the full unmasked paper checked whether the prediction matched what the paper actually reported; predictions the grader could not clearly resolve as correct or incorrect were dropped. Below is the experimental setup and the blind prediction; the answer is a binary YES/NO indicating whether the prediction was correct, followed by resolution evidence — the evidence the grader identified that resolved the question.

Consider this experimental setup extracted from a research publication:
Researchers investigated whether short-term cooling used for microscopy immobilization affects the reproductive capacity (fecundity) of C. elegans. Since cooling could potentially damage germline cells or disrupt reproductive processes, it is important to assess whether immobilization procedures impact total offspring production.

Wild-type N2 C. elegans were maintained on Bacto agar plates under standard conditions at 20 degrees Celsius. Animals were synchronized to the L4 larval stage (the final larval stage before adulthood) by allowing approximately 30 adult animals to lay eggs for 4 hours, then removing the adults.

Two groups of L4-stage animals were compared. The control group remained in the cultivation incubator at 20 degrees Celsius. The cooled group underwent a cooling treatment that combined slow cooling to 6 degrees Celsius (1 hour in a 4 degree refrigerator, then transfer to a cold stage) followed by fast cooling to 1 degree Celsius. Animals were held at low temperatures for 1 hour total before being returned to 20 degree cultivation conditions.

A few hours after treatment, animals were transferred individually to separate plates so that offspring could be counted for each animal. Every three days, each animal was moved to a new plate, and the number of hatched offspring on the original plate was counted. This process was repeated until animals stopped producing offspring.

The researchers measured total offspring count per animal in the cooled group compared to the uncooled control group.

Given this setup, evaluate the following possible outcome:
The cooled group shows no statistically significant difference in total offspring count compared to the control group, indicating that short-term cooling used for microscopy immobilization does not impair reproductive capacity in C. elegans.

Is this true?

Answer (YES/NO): YES